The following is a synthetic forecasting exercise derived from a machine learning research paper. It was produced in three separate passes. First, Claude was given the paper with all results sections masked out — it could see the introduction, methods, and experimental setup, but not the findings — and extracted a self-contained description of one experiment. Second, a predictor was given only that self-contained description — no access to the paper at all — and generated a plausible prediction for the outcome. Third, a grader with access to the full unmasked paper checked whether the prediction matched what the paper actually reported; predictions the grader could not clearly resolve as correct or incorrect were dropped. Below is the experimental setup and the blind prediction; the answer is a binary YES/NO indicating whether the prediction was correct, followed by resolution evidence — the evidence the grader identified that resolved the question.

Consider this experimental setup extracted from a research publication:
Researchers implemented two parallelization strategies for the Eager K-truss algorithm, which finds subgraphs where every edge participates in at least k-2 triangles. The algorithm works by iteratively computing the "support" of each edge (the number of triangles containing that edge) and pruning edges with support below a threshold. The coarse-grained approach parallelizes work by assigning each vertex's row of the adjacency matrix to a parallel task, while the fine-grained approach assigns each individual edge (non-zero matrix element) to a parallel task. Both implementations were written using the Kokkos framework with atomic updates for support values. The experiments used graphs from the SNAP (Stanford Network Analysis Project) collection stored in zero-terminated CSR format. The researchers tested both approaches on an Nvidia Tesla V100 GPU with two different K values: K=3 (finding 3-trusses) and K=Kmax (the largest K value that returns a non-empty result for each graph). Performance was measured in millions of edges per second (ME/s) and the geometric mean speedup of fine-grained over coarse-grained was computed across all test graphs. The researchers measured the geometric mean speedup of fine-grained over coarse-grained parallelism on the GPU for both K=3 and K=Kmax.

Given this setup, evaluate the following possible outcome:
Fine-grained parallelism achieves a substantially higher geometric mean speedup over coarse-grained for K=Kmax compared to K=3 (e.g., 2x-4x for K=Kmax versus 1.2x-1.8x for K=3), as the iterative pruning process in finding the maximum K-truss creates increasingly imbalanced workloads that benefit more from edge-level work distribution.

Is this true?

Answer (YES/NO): NO